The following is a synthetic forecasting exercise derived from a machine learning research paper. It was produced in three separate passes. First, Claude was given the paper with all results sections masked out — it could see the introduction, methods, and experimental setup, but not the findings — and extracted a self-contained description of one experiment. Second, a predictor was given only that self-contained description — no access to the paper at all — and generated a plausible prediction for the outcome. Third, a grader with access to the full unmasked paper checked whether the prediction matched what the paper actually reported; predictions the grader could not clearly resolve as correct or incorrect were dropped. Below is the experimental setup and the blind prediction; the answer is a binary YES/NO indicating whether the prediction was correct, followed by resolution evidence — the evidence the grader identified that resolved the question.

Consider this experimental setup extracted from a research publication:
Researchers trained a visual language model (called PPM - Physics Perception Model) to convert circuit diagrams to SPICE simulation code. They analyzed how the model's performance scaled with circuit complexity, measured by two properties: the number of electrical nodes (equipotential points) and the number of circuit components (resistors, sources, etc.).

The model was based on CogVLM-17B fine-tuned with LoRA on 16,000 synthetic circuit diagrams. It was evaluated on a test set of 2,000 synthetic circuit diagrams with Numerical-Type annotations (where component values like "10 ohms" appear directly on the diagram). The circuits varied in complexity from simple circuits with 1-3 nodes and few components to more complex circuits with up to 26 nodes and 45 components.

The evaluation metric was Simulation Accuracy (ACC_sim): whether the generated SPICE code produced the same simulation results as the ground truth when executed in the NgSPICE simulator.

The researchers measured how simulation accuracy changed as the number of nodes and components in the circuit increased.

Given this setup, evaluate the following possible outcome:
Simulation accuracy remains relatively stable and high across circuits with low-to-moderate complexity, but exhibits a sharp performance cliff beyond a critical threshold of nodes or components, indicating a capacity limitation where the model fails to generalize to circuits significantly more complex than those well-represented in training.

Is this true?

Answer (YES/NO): NO